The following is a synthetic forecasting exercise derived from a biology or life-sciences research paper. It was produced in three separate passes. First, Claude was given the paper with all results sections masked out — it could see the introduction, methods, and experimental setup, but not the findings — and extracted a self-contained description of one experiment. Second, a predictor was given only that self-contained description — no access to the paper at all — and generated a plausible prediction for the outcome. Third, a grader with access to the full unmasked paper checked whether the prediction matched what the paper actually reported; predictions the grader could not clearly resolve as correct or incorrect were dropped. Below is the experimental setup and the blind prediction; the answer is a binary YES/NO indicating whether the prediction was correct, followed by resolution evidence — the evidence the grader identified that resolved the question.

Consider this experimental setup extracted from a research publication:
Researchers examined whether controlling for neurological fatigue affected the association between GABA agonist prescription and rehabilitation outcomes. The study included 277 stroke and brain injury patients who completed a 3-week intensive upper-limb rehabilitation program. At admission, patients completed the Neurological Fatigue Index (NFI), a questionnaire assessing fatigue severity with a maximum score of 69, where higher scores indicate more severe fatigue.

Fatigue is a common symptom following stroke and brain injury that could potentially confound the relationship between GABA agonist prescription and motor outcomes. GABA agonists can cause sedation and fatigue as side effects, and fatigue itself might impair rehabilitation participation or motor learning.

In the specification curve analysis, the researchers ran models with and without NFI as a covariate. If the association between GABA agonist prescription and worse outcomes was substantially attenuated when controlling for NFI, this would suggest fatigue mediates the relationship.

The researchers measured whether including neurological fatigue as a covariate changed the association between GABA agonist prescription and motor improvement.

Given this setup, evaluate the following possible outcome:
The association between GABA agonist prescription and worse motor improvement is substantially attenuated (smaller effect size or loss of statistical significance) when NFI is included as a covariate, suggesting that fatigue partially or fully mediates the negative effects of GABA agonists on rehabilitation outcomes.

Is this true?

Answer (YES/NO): NO